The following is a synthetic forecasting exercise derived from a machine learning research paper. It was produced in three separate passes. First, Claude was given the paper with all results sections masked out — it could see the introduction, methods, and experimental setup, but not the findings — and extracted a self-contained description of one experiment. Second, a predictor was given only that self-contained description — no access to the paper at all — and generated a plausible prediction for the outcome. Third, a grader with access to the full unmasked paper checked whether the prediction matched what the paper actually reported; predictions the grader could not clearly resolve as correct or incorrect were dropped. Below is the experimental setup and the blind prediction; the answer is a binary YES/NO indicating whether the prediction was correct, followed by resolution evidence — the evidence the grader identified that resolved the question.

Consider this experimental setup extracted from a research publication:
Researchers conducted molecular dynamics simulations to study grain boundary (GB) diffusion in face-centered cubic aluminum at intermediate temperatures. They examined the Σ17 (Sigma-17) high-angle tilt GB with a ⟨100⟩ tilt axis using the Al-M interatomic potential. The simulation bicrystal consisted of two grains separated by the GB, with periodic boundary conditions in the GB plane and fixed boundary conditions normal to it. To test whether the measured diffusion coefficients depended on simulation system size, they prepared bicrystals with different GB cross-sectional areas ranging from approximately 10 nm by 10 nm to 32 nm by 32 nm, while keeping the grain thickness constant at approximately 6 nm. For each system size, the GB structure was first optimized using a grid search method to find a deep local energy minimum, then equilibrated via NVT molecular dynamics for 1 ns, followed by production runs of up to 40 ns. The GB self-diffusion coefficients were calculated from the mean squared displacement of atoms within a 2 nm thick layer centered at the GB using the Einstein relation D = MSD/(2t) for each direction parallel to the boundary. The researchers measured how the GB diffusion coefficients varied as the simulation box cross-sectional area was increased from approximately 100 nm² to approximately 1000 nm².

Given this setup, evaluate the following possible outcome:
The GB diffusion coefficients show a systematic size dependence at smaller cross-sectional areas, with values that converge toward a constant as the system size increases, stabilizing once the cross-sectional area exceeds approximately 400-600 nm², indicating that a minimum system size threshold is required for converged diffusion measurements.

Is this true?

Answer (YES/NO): NO